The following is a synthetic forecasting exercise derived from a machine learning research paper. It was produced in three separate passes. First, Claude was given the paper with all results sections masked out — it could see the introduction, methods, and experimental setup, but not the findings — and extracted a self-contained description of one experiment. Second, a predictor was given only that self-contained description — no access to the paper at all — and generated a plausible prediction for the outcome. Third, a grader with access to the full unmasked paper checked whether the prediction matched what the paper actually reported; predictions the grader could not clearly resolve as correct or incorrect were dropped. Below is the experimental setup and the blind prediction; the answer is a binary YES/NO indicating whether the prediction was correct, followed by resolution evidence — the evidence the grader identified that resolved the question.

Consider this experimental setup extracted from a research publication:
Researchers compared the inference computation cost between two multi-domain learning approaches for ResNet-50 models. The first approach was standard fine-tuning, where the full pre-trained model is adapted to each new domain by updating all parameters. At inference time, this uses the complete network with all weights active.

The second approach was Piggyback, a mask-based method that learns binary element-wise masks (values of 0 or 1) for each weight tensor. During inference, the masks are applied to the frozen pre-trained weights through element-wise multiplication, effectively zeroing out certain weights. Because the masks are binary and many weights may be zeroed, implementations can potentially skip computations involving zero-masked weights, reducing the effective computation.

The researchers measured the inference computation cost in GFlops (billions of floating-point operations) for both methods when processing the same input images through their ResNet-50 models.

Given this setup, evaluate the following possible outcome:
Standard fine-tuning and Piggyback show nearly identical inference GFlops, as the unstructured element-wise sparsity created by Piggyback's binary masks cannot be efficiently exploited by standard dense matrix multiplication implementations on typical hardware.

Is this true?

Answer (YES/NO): NO